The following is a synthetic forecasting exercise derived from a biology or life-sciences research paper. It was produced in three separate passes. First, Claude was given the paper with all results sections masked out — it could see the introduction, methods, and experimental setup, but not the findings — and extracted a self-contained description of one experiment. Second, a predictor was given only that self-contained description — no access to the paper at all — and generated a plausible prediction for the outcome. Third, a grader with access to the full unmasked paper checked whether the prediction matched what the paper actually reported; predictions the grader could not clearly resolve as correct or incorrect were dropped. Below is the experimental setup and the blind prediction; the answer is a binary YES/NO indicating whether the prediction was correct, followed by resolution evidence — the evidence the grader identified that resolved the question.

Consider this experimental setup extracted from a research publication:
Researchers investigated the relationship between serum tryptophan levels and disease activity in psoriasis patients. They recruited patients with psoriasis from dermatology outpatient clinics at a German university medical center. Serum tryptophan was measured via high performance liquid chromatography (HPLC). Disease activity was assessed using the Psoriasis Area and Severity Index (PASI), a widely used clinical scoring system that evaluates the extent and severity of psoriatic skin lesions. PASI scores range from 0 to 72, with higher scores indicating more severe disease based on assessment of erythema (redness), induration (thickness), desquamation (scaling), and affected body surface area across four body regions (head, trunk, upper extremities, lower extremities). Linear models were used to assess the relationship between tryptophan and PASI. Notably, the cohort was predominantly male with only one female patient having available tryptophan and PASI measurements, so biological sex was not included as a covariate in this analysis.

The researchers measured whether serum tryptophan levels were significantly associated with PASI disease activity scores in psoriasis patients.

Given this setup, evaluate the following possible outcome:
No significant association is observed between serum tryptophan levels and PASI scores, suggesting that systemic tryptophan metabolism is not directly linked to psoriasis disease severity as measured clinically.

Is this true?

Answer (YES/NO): YES